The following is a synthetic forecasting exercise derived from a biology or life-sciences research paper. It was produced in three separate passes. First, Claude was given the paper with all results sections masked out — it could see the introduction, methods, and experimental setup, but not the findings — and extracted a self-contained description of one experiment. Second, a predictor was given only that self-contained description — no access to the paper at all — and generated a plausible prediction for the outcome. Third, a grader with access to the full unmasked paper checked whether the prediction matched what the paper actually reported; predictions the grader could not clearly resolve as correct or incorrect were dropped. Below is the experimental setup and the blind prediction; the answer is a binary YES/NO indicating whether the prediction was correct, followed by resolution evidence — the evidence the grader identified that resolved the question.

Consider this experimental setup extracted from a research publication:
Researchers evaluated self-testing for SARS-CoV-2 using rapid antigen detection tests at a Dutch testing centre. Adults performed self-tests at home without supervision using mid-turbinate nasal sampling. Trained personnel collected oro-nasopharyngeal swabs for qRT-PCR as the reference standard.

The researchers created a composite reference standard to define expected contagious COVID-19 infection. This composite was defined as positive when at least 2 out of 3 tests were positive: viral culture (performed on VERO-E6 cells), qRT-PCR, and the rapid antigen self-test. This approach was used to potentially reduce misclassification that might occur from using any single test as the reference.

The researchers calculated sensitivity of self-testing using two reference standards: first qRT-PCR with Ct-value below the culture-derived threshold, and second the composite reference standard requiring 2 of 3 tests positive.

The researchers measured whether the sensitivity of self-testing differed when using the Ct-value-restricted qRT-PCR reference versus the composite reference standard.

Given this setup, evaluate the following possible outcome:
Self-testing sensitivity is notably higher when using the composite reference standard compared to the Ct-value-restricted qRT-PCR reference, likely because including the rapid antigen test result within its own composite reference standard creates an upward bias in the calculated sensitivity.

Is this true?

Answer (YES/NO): NO